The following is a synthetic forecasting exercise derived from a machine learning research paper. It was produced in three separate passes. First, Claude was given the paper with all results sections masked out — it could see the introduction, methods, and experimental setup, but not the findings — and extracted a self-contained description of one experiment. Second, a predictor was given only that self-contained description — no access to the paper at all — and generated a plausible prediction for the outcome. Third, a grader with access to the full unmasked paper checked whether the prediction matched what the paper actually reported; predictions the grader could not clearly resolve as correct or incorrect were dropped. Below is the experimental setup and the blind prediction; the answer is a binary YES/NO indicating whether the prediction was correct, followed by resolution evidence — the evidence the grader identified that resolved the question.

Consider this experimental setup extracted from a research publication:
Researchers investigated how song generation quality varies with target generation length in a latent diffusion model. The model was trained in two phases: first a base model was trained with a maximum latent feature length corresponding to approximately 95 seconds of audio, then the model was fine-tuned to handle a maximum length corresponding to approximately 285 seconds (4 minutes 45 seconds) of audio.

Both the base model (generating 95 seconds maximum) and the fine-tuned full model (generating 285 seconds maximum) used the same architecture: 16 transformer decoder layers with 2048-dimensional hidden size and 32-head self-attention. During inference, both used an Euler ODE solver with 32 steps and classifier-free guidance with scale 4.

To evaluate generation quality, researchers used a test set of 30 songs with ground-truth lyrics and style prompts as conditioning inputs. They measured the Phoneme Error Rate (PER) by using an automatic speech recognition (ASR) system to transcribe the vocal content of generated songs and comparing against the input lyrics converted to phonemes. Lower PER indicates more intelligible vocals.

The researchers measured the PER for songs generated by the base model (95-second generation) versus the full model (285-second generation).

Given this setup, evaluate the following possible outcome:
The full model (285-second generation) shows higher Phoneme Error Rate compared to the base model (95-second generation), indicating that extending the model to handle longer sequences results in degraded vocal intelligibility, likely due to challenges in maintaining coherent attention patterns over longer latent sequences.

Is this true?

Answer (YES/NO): YES